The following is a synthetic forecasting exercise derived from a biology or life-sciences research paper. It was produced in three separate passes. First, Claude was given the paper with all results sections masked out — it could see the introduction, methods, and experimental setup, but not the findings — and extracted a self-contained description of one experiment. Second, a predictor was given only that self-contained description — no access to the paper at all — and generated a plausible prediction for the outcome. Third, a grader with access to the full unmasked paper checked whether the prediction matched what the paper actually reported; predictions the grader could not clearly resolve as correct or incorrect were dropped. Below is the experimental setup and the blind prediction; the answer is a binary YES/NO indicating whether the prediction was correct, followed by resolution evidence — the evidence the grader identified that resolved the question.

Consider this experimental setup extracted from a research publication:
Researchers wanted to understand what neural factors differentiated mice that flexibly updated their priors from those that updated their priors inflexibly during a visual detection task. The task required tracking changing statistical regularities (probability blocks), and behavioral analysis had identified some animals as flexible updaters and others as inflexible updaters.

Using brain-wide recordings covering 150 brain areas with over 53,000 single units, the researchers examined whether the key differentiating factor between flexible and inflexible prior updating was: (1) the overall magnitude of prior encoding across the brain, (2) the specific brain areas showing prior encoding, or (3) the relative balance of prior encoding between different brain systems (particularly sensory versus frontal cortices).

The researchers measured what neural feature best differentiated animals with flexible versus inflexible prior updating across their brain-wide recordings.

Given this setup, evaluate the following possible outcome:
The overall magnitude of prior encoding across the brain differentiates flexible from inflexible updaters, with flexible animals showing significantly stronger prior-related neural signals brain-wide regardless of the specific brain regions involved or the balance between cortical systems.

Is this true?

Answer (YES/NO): NO